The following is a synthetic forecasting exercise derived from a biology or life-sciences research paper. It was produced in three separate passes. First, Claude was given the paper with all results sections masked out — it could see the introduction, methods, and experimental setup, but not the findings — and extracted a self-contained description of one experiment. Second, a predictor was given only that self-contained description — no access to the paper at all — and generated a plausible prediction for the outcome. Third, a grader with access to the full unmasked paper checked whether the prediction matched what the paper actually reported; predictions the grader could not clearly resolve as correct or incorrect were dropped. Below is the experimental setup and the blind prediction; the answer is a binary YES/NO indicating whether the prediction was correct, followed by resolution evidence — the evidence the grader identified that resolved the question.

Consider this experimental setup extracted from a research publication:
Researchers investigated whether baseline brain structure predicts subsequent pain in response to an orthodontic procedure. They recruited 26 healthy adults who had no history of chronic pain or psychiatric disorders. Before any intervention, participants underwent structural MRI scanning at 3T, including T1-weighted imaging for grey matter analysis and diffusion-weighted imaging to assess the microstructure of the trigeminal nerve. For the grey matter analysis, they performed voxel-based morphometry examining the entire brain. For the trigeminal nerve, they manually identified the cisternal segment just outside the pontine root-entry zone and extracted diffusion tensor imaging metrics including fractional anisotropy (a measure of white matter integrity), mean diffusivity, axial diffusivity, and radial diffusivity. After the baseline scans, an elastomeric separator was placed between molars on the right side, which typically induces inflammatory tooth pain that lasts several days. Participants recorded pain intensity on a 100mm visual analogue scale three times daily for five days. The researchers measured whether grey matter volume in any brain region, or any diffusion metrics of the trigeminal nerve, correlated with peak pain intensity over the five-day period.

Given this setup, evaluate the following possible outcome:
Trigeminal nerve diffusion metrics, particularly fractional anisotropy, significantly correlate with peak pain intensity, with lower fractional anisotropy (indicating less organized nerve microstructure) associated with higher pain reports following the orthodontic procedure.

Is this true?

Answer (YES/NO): NO